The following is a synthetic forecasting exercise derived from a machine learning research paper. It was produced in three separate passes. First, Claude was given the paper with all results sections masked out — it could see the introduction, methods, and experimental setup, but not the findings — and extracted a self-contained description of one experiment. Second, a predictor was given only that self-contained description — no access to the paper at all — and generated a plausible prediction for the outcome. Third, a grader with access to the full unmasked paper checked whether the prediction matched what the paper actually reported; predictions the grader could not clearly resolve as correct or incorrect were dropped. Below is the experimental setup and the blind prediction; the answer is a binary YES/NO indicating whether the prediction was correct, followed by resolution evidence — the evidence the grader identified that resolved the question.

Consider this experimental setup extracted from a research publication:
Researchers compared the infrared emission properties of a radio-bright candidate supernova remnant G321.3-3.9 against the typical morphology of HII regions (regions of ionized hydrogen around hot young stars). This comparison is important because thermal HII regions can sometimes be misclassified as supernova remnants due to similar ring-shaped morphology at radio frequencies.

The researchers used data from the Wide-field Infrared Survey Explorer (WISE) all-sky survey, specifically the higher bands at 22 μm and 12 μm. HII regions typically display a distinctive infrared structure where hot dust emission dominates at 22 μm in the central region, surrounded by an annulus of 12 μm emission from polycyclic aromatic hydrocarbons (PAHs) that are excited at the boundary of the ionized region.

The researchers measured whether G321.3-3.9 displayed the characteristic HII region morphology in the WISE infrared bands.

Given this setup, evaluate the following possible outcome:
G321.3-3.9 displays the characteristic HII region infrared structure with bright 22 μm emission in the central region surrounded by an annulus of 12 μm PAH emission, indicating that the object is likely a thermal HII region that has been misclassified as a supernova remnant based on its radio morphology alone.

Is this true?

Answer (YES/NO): NO